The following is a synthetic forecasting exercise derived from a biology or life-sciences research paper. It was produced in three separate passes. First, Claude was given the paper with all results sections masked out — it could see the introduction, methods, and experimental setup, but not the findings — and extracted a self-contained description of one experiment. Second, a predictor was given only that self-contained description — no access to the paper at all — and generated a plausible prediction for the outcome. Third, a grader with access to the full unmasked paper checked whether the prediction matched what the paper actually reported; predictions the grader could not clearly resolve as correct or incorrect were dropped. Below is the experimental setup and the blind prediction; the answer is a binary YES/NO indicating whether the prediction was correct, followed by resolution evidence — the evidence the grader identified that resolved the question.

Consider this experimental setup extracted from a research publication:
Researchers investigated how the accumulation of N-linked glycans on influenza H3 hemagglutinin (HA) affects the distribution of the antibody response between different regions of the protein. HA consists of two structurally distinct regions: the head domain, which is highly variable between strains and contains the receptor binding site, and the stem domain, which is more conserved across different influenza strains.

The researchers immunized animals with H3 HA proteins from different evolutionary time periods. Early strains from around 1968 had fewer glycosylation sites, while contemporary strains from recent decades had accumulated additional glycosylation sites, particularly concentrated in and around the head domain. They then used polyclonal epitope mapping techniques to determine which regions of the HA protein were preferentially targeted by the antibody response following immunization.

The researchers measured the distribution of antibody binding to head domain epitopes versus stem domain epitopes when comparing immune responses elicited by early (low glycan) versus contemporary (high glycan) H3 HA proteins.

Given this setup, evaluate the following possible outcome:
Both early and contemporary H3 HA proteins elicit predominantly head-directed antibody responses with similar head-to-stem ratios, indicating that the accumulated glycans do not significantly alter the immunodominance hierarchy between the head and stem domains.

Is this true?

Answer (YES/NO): NO